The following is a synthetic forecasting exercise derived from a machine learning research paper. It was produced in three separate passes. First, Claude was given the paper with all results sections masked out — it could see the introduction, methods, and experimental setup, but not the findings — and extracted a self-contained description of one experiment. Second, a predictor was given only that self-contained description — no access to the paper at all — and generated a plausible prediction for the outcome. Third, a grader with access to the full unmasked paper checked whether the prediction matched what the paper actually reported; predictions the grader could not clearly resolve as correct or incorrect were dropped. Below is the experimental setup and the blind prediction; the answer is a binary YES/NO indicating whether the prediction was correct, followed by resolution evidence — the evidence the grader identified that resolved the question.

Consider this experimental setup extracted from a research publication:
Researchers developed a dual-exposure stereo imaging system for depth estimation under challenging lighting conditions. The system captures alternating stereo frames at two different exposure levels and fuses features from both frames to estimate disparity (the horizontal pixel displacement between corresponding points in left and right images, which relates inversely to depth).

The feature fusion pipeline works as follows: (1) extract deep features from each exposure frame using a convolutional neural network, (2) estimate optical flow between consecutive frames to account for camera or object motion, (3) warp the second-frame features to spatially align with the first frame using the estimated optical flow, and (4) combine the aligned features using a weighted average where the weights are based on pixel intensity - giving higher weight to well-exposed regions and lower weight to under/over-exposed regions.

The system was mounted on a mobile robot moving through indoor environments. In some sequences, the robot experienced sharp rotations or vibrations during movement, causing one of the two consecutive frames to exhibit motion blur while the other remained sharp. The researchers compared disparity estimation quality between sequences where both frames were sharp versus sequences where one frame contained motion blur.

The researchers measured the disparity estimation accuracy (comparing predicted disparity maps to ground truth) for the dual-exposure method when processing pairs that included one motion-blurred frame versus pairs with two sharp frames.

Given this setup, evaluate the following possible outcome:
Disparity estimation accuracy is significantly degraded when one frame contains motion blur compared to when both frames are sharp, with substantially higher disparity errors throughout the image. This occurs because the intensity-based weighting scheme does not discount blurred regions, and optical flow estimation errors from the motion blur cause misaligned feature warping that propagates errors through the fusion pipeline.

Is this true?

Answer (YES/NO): NO